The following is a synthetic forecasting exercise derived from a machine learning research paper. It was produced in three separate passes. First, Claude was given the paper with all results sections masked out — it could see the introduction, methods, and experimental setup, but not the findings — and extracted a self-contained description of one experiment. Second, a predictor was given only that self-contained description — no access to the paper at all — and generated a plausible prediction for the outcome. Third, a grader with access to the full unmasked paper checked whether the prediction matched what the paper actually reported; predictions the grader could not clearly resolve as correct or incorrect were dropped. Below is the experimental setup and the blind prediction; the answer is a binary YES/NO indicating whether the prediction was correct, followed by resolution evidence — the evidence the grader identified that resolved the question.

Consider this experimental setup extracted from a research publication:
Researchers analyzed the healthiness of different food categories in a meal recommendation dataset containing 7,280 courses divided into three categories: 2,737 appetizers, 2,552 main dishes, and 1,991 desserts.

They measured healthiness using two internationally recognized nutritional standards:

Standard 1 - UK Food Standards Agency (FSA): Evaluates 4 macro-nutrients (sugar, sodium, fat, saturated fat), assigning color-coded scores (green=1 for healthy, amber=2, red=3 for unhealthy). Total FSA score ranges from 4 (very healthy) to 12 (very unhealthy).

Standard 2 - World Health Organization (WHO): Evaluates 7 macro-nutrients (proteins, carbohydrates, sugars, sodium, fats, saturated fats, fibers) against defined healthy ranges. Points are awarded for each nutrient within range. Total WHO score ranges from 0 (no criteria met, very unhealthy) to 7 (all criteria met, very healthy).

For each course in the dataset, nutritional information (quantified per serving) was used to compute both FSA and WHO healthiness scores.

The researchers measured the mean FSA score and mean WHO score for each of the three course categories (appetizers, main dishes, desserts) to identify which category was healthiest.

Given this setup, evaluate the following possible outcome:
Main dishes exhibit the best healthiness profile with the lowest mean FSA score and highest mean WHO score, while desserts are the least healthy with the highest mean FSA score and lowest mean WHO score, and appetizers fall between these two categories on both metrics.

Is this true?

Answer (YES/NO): NO